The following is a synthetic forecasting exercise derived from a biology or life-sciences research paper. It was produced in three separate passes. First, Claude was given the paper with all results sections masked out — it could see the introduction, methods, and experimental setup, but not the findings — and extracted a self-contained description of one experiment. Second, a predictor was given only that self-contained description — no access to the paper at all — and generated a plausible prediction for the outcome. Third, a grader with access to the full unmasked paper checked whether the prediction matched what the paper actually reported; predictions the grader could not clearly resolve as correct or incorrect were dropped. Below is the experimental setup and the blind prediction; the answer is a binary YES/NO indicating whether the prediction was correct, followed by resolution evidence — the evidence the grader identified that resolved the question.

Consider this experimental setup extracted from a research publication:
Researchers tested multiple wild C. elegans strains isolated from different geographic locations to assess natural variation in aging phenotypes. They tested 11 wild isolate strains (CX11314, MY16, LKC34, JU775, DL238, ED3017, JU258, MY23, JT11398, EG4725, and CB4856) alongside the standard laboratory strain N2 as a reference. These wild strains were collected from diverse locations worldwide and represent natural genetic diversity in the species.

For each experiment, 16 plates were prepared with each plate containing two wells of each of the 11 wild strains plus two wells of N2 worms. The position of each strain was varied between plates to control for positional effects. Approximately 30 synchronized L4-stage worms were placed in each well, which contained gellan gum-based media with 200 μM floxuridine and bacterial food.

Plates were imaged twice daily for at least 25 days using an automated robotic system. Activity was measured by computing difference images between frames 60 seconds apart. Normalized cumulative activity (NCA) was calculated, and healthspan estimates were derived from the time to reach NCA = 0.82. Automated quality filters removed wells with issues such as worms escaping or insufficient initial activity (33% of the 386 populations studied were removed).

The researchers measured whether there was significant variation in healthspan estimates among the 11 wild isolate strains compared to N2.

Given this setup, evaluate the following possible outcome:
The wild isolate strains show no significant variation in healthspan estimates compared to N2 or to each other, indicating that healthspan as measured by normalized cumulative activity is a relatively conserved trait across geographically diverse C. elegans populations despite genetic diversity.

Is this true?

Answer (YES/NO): NO